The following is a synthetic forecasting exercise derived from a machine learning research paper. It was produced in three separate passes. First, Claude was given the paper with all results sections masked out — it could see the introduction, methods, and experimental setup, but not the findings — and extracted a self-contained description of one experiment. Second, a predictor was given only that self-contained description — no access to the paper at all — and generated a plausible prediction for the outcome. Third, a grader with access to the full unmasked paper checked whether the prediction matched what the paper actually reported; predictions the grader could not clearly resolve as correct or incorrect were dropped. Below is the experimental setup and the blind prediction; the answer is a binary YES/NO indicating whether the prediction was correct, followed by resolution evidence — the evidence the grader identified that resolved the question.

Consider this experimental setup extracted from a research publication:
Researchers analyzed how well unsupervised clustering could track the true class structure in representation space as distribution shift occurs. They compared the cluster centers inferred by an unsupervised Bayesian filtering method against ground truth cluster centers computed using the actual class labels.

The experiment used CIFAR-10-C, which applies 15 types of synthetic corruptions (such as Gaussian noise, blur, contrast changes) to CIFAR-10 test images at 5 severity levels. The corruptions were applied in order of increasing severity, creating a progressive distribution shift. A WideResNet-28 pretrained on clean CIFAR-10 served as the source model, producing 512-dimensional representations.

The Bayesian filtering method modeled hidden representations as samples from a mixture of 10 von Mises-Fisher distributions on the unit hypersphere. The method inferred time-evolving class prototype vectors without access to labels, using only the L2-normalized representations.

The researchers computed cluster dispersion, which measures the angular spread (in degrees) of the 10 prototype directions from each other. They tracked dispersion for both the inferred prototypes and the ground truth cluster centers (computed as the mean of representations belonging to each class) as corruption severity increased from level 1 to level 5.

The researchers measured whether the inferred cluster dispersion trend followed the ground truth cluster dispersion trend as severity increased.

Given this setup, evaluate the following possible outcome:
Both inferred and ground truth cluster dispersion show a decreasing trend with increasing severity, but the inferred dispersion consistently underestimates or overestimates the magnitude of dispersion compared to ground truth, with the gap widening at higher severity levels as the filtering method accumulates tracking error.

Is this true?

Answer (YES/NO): NO